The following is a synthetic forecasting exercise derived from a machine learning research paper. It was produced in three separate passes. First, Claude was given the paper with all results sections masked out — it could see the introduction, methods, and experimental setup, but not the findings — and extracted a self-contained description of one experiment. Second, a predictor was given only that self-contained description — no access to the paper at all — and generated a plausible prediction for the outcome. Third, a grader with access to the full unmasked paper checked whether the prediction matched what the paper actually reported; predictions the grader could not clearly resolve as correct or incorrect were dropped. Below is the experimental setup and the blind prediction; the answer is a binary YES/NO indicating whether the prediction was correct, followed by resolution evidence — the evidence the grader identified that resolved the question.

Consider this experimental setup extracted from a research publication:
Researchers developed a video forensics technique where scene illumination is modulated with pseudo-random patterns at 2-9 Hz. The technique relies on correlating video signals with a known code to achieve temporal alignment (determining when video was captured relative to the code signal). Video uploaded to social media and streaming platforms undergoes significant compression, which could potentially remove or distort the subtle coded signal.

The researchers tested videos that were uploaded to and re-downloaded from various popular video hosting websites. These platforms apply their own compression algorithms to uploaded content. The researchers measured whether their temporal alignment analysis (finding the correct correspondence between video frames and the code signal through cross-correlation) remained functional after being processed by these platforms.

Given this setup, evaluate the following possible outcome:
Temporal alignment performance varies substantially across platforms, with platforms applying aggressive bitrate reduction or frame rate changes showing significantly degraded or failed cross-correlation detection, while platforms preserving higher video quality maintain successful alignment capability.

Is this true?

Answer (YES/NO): NO